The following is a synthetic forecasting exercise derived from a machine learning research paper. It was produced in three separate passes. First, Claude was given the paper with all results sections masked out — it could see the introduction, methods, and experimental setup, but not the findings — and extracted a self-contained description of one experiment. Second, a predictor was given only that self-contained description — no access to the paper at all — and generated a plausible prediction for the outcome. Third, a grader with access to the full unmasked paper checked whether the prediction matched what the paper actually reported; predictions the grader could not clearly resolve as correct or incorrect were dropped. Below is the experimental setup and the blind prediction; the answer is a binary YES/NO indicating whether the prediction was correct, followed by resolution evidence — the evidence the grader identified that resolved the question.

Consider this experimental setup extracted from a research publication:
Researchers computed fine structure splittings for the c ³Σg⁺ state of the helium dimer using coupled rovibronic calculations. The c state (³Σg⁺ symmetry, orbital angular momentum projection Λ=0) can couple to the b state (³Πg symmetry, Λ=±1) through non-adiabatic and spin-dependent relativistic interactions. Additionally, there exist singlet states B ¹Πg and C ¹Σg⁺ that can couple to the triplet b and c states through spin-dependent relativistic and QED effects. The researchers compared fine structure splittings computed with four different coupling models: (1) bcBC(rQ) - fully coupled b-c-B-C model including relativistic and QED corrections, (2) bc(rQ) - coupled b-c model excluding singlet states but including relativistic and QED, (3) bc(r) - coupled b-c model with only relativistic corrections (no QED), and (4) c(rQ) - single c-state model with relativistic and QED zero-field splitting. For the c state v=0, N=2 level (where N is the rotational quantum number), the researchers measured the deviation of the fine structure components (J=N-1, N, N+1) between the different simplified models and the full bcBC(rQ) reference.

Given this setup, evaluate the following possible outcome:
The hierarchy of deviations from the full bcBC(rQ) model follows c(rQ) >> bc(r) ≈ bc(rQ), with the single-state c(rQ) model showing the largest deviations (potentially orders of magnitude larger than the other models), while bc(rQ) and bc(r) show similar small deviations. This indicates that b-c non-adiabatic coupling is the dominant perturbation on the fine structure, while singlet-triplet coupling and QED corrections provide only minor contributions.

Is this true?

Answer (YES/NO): NO